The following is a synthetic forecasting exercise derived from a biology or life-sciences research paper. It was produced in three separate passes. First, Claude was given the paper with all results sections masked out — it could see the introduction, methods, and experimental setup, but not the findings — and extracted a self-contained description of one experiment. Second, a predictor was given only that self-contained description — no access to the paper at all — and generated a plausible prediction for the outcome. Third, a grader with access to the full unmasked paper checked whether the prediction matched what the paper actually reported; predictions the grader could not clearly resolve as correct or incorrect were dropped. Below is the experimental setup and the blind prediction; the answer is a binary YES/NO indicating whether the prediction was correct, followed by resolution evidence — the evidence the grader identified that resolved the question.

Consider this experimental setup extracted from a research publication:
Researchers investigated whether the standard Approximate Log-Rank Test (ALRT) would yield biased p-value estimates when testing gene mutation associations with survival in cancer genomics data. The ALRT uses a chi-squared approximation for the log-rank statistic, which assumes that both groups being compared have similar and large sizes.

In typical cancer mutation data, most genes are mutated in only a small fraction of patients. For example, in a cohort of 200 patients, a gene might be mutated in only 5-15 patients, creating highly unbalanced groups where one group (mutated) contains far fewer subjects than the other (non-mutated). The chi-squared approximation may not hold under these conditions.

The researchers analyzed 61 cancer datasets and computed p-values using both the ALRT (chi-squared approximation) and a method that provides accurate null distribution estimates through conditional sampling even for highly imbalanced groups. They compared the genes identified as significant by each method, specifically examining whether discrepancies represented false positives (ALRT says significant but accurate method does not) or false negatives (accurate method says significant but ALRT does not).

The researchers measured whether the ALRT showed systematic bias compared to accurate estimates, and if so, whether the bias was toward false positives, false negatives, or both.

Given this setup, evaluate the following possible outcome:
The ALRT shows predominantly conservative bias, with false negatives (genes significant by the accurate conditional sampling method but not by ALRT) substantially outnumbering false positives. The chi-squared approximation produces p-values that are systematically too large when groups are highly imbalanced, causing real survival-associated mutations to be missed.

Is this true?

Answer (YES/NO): NO